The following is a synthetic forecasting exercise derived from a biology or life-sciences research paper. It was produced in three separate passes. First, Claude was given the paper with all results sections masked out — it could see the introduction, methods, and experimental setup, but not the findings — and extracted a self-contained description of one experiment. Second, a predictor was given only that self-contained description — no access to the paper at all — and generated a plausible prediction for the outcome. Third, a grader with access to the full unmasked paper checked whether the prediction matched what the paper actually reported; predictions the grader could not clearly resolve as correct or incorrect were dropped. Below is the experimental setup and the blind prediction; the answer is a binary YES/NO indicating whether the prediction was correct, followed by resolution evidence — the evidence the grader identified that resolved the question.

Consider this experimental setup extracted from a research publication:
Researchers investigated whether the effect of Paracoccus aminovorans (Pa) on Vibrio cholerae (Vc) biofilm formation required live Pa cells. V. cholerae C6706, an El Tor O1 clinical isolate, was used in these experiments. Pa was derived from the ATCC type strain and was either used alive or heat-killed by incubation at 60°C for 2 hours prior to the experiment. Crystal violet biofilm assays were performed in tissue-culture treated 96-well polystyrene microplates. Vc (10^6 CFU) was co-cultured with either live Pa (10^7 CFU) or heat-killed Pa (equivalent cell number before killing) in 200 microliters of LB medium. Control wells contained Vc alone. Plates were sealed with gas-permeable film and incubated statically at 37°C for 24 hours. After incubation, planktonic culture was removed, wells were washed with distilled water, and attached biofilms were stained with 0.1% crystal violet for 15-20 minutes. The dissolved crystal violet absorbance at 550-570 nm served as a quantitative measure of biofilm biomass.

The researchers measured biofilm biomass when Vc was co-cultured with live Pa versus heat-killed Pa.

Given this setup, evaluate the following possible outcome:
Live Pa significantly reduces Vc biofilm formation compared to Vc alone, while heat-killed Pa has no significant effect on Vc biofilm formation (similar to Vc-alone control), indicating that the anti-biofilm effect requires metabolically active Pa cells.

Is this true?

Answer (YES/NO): NO